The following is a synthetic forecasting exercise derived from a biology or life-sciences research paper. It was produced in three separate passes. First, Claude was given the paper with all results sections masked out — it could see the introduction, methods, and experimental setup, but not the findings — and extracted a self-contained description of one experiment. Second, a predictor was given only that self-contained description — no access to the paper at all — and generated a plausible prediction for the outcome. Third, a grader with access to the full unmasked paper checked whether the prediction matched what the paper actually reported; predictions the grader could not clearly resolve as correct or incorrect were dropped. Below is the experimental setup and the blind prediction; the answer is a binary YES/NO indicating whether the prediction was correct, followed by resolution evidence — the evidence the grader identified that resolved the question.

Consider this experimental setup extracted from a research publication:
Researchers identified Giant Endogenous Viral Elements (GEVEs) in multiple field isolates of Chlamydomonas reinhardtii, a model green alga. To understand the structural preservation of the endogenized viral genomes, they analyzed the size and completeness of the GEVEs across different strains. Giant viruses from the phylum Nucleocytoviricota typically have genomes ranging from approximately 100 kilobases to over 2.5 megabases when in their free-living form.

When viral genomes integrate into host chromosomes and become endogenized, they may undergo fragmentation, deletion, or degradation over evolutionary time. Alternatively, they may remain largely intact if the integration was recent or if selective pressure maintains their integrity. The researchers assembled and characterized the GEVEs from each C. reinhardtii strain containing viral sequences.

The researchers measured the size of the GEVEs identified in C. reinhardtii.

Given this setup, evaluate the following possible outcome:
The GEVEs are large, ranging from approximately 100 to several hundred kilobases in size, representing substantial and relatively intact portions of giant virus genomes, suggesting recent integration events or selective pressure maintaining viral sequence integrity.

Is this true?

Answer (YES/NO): YES